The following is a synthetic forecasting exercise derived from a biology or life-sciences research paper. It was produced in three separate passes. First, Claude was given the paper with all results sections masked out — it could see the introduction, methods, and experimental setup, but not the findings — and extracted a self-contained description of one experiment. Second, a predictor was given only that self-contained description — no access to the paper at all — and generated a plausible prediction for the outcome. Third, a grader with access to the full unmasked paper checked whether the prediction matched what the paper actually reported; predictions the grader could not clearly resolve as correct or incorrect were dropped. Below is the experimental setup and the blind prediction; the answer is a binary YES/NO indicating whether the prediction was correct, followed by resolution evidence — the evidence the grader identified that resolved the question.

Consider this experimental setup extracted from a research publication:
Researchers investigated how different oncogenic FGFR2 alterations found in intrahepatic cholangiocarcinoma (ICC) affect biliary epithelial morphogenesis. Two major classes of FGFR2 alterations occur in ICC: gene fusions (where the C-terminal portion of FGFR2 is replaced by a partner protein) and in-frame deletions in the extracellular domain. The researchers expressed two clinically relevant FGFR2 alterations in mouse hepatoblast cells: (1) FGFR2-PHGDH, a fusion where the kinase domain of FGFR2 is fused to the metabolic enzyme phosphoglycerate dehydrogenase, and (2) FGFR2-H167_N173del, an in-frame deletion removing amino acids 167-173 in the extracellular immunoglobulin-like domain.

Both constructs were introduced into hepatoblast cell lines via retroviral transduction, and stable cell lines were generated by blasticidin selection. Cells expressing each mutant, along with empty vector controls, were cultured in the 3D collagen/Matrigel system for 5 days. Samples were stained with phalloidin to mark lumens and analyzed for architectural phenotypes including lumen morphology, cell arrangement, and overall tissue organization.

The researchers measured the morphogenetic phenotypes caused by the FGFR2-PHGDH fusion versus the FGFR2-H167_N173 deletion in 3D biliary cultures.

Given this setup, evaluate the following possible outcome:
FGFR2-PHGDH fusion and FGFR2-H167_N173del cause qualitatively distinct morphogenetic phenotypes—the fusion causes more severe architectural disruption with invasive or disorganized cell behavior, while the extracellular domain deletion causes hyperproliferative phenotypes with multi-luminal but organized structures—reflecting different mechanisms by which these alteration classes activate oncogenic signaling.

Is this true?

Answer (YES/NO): NO